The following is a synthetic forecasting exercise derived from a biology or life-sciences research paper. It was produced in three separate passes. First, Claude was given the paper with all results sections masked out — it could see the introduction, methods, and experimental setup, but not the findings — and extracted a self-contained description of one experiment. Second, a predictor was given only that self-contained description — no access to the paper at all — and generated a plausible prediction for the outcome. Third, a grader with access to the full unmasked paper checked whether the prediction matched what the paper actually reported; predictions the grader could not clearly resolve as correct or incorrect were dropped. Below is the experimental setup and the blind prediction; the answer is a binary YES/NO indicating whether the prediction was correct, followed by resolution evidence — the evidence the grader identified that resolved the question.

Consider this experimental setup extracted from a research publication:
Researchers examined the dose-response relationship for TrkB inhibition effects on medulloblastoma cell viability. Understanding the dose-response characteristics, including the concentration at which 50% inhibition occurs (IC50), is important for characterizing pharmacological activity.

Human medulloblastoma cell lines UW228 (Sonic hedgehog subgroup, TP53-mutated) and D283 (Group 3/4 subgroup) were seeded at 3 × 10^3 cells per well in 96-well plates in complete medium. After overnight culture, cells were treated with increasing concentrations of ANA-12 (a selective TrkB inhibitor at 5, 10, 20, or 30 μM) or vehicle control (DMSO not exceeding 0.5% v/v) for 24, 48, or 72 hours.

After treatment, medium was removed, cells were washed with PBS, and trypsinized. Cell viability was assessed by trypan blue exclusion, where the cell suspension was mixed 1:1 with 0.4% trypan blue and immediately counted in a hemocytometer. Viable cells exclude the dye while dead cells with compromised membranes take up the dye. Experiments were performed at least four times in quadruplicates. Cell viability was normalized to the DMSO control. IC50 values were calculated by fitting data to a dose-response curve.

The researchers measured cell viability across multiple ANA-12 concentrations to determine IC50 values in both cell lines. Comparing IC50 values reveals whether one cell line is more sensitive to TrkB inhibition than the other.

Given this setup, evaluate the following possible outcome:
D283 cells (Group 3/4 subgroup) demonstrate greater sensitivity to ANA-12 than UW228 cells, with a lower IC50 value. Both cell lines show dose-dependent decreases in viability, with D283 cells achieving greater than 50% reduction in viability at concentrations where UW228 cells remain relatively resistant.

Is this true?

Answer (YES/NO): NO